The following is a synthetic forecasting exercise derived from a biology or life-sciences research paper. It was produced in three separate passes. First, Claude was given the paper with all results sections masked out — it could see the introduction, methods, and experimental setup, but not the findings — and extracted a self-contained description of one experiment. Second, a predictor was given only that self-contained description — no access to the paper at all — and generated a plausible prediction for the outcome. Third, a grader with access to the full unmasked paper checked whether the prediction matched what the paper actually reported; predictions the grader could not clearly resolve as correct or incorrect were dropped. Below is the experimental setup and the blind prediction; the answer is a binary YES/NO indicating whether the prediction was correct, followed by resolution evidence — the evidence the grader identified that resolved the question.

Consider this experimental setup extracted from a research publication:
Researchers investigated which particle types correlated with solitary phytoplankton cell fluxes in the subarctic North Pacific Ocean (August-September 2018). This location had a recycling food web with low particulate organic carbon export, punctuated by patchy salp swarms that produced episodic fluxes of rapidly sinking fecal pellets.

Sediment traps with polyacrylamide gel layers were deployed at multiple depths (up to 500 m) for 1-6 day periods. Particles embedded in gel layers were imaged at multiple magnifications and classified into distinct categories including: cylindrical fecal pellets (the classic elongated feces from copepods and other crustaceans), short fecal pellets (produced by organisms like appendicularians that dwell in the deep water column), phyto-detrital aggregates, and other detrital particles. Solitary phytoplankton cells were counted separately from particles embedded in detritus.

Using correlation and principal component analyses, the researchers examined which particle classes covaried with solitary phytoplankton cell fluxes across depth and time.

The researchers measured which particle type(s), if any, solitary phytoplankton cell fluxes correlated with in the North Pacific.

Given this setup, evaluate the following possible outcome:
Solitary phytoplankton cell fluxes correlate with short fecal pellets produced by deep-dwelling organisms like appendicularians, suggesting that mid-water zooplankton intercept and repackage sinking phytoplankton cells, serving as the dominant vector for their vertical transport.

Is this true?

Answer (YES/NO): NO